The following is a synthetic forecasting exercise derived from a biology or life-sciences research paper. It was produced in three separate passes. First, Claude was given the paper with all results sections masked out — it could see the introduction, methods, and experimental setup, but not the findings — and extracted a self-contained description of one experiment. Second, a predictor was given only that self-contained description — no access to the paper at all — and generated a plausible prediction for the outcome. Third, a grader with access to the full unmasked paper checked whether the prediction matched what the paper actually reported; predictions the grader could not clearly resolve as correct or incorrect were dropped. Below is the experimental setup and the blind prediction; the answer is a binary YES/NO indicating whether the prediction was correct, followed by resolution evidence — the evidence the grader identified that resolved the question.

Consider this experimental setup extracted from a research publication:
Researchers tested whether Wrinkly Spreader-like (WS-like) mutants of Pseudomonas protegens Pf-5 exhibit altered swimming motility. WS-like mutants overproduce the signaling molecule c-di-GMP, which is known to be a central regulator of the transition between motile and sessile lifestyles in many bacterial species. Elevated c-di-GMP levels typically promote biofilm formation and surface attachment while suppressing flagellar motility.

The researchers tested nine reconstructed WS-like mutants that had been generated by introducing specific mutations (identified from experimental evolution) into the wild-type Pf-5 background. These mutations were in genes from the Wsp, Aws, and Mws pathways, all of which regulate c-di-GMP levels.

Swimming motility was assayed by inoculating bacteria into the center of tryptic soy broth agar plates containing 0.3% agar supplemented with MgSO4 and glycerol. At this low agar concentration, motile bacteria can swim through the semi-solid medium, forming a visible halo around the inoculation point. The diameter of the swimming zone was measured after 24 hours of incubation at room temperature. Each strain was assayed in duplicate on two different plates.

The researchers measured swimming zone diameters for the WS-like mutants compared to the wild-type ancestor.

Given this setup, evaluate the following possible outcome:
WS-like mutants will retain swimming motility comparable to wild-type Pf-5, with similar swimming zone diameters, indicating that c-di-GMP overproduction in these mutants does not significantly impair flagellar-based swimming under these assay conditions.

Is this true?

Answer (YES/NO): NO